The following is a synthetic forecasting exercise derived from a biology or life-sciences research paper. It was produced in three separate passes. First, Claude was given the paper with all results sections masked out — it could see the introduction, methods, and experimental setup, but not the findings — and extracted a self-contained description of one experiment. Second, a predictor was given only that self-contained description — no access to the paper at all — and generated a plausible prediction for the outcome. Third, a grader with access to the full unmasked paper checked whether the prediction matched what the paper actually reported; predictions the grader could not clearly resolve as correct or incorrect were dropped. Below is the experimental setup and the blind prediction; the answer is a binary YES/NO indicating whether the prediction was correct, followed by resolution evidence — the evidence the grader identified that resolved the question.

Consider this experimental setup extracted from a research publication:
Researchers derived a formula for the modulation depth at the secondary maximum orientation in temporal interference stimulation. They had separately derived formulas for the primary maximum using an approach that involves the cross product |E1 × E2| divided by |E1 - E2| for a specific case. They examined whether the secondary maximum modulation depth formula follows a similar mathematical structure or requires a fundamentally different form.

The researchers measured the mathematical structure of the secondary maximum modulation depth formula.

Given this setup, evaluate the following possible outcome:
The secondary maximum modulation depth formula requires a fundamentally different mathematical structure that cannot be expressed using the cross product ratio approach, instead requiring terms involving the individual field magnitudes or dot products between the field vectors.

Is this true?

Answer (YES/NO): NO